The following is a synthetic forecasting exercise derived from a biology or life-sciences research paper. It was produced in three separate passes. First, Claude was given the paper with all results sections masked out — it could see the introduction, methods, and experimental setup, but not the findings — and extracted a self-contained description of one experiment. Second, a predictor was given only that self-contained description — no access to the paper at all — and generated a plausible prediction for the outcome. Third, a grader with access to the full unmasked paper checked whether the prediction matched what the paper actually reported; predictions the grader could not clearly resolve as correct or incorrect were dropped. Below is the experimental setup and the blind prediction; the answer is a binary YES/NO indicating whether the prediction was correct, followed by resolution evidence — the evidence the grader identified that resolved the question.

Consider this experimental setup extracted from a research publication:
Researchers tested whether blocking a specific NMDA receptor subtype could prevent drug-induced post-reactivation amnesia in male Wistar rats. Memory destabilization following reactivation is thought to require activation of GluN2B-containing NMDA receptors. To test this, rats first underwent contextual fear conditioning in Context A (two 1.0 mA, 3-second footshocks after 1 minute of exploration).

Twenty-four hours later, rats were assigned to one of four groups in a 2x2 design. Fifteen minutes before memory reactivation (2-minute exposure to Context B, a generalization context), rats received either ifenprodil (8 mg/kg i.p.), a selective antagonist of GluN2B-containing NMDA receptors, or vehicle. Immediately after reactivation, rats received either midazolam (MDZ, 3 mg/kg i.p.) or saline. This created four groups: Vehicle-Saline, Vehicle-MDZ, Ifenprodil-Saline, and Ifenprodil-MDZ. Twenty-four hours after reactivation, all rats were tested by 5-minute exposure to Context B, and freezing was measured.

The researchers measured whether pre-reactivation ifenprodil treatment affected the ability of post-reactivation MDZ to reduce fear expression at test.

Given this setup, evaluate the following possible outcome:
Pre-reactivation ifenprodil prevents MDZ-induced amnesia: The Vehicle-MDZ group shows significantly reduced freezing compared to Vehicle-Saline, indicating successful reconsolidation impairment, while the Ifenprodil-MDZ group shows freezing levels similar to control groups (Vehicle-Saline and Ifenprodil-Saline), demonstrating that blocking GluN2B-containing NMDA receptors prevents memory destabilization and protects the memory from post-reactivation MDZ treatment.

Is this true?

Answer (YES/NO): YES